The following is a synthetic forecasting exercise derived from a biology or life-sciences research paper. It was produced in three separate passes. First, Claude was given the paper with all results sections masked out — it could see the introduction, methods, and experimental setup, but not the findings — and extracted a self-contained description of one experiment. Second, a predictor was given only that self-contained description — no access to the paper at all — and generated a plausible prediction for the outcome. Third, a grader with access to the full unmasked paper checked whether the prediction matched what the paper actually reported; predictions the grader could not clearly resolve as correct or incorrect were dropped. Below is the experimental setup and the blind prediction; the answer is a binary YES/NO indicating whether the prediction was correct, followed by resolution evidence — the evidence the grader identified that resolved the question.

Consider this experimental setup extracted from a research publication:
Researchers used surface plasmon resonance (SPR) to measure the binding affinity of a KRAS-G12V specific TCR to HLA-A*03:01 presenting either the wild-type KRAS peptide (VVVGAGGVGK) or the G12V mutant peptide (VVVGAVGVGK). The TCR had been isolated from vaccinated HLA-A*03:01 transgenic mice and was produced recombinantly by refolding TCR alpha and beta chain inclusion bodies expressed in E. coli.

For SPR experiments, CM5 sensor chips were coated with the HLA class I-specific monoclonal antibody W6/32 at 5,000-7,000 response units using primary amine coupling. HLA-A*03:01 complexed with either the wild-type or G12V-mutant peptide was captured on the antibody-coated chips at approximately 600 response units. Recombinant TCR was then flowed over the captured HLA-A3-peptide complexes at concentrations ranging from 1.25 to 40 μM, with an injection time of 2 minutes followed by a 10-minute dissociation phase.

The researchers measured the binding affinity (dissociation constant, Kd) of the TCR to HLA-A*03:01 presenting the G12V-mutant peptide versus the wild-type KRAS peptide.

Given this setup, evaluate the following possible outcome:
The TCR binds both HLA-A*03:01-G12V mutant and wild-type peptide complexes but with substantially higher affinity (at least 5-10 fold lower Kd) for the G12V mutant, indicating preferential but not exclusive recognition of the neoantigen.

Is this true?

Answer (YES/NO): NO